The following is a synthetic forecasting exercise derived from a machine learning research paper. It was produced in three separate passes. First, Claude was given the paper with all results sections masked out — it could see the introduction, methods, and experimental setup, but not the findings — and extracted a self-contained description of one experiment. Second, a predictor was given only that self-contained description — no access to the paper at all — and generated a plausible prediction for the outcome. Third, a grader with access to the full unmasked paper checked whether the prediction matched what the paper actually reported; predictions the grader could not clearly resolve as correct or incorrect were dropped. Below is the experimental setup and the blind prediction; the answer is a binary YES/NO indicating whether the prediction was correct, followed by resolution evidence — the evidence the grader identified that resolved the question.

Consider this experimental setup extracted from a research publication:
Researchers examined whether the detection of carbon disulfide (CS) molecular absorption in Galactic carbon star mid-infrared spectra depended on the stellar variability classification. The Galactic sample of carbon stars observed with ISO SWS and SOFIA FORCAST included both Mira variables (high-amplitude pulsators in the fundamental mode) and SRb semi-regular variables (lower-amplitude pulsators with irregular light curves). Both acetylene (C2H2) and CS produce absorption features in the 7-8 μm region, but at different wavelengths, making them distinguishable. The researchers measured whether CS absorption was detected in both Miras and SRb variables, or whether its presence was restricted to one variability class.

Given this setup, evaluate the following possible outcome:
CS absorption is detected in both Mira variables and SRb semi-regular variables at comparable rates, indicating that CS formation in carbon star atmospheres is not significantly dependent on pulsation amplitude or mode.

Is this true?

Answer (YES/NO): NO